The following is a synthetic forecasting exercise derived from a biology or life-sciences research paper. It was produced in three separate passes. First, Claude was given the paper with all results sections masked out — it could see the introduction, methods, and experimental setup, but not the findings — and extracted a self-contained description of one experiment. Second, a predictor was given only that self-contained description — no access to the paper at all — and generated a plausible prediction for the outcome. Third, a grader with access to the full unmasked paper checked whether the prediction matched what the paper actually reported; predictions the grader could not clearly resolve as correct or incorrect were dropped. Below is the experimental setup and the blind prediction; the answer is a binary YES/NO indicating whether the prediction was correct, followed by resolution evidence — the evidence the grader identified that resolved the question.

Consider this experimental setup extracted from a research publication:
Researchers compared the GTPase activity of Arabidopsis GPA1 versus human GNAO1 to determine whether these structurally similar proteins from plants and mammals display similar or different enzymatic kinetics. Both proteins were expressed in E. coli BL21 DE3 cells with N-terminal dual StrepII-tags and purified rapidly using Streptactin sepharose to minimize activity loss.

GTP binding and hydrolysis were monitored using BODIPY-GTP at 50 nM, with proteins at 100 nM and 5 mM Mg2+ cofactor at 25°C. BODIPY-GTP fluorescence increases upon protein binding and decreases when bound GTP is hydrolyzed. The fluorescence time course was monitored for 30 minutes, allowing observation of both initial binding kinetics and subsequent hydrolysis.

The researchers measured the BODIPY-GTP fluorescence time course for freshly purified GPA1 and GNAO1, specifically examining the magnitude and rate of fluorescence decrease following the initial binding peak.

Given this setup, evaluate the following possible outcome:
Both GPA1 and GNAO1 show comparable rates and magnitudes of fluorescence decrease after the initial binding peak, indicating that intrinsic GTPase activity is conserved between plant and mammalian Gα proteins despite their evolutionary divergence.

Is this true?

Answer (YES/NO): YES